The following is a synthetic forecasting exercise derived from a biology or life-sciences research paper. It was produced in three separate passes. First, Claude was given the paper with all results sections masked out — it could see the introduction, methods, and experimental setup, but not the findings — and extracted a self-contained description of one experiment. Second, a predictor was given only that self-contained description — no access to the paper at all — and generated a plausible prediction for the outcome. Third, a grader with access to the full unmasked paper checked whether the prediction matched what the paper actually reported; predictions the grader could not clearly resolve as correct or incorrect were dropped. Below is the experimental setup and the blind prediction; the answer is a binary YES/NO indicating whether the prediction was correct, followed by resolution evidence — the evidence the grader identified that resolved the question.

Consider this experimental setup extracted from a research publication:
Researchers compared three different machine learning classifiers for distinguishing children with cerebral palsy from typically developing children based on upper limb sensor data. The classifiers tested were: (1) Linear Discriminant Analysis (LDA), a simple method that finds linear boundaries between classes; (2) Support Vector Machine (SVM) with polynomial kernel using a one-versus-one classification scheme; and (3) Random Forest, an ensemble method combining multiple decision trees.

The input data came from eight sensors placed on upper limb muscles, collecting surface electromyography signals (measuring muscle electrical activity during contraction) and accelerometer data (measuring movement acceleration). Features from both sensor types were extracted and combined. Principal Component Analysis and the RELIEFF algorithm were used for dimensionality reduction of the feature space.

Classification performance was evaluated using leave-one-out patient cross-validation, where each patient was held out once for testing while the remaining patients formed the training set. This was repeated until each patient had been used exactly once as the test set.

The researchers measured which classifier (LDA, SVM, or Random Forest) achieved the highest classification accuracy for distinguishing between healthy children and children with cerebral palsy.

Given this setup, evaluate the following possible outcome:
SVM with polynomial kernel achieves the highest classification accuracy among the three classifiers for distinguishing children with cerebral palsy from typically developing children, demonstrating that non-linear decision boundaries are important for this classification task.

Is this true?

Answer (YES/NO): YES